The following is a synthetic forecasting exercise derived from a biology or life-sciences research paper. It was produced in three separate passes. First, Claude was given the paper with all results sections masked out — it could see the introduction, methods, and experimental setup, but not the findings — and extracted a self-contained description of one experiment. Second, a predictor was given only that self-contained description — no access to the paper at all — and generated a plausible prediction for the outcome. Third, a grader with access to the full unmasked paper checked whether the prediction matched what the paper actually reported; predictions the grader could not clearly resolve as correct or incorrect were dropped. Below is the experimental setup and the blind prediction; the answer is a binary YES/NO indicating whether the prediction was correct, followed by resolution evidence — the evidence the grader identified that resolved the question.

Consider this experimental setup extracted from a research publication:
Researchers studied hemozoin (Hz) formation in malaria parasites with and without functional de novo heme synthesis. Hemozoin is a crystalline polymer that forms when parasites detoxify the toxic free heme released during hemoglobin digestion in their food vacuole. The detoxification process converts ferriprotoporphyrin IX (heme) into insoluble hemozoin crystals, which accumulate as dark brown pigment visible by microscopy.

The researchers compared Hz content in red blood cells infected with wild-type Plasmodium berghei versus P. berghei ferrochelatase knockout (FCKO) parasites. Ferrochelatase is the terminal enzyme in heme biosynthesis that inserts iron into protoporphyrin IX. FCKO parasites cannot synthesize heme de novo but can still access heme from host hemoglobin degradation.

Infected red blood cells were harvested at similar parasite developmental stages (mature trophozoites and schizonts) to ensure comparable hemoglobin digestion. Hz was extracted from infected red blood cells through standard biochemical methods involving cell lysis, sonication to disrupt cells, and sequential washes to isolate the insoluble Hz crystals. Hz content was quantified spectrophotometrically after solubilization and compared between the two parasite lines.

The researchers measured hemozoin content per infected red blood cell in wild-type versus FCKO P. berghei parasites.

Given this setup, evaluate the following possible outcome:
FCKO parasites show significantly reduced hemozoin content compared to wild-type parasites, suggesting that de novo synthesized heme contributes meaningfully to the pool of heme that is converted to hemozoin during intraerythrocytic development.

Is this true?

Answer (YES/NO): YES